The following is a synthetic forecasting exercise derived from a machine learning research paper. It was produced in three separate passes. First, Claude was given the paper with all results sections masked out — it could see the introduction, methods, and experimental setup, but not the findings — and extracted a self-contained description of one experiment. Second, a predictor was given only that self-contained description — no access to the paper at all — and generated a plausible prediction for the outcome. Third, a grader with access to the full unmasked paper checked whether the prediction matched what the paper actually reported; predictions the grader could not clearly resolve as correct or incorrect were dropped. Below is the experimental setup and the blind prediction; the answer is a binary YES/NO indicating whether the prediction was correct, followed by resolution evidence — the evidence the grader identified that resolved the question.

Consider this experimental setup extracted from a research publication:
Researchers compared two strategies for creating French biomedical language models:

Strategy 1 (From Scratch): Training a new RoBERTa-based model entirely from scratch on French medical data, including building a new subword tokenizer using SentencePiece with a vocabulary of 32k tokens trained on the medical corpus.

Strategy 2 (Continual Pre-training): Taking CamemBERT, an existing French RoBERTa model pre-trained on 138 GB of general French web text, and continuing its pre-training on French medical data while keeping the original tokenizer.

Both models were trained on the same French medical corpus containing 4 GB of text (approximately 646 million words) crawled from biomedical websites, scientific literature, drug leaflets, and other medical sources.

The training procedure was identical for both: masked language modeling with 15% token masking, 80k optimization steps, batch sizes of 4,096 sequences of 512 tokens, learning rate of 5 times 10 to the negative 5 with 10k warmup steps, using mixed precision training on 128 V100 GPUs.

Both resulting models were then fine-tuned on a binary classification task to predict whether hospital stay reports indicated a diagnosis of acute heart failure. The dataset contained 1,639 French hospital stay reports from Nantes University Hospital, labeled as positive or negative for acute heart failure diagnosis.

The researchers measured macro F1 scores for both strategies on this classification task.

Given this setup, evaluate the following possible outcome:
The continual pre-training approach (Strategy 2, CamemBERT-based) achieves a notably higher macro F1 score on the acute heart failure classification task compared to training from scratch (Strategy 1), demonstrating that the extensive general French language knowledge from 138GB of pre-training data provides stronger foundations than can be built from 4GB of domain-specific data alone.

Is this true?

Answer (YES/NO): NO